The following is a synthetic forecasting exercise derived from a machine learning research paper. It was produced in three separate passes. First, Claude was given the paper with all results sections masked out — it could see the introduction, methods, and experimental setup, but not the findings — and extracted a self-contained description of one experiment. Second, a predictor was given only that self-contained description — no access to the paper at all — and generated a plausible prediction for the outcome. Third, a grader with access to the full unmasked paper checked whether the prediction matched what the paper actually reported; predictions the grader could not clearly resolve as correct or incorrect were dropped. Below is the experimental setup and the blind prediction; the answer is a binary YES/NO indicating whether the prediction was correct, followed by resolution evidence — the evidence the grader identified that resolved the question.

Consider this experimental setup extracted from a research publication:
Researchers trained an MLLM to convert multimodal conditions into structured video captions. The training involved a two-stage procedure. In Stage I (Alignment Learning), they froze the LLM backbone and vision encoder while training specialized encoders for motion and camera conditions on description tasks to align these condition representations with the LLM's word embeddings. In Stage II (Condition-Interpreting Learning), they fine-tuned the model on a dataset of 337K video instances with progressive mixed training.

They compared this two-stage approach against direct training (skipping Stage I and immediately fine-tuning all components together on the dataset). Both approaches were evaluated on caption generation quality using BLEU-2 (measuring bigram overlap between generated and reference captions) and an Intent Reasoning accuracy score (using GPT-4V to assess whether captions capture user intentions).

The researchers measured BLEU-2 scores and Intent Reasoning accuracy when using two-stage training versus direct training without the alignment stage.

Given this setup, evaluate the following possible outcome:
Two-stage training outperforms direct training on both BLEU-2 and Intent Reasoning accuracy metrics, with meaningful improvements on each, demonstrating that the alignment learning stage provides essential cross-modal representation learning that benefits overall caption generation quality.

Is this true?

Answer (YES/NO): YES